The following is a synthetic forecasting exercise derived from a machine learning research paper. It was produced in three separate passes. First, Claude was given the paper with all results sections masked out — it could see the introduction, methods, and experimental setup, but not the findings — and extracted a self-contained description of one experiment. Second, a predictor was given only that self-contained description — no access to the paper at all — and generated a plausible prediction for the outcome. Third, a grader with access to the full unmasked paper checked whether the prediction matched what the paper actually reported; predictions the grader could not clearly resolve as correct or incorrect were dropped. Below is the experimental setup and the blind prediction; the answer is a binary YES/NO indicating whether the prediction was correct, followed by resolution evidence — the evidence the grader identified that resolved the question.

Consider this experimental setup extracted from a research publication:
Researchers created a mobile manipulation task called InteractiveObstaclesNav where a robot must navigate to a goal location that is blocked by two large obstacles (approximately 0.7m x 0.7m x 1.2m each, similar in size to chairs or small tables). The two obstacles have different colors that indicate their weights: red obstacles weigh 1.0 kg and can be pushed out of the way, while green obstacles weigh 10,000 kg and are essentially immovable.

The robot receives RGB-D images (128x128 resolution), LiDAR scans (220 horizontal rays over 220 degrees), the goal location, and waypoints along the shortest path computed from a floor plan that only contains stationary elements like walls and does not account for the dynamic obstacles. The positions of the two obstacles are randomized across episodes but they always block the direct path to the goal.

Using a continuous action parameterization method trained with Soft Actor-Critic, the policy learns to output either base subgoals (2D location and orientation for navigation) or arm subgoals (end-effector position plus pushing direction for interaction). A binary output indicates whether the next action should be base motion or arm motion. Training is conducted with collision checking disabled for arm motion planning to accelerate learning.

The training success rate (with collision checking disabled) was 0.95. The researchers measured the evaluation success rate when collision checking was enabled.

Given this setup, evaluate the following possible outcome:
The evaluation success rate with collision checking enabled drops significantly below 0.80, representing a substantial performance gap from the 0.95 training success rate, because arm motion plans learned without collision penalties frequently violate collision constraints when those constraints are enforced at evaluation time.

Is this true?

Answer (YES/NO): NO